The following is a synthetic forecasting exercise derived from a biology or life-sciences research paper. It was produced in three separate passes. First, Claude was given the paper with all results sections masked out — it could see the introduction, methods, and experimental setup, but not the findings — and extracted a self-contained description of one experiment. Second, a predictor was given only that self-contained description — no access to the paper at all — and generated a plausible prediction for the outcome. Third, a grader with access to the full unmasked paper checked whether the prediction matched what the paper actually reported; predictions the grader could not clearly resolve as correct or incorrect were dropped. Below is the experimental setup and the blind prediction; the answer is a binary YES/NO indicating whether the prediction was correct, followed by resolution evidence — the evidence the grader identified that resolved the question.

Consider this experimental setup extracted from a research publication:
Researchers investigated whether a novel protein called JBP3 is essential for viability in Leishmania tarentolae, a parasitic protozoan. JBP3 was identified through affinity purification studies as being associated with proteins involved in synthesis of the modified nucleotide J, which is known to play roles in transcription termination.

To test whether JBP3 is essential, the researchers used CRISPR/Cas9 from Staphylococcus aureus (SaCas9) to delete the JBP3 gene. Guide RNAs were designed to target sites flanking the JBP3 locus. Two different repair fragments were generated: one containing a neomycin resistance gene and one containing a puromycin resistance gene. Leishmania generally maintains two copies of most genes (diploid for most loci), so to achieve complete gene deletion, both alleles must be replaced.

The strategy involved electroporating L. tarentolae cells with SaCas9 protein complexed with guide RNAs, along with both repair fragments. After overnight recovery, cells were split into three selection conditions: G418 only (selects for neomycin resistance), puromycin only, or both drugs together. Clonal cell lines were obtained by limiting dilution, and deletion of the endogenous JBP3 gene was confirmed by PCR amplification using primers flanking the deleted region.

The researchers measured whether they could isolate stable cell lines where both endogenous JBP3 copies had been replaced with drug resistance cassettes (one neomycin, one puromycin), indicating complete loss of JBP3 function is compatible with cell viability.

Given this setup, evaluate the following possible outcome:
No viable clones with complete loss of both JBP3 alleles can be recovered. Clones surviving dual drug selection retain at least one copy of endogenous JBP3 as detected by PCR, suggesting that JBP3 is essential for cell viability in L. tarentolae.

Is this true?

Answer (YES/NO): NO